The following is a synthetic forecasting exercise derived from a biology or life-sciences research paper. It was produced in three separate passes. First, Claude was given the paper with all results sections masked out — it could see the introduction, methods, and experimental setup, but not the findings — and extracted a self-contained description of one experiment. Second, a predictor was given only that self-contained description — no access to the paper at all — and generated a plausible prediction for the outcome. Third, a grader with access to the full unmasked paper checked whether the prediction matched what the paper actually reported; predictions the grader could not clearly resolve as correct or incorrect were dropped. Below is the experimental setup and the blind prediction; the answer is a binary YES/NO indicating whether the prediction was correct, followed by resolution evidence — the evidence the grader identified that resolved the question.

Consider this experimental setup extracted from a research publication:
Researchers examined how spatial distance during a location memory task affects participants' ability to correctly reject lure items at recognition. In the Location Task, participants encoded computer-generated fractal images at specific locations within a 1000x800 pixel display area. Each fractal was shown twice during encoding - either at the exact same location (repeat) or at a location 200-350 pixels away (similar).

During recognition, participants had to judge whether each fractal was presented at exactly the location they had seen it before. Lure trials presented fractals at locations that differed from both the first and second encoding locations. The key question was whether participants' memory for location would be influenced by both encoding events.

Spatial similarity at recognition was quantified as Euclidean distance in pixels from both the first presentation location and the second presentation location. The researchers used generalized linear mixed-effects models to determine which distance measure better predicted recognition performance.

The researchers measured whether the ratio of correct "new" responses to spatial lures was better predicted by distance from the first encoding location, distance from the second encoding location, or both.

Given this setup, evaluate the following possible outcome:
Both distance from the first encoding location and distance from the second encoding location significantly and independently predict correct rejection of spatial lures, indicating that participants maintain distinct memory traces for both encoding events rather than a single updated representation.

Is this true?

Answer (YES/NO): NO